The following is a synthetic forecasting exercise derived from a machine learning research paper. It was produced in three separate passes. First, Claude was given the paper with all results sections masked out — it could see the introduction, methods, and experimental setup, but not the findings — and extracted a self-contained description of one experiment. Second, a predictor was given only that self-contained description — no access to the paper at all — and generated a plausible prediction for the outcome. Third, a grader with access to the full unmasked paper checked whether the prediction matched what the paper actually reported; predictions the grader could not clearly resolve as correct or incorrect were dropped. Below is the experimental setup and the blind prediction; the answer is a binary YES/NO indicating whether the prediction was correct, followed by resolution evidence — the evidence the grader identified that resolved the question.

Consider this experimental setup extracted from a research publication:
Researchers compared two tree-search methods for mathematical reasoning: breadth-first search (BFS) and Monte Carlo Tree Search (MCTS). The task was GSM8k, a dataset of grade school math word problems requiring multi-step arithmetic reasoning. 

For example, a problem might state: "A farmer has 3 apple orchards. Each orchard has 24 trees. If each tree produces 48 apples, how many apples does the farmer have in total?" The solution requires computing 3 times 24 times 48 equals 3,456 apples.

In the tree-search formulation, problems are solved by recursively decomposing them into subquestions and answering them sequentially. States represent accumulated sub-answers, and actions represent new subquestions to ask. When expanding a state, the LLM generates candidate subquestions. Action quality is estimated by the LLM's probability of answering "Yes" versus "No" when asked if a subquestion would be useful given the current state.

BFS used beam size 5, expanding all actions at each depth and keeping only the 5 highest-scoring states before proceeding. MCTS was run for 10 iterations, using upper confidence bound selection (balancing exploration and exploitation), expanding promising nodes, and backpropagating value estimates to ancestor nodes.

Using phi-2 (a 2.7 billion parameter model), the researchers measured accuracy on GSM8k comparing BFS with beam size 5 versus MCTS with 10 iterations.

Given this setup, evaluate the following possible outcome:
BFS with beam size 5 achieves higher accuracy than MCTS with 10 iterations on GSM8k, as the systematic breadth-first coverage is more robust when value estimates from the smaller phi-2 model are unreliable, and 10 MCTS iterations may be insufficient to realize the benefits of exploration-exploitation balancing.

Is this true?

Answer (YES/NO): NO